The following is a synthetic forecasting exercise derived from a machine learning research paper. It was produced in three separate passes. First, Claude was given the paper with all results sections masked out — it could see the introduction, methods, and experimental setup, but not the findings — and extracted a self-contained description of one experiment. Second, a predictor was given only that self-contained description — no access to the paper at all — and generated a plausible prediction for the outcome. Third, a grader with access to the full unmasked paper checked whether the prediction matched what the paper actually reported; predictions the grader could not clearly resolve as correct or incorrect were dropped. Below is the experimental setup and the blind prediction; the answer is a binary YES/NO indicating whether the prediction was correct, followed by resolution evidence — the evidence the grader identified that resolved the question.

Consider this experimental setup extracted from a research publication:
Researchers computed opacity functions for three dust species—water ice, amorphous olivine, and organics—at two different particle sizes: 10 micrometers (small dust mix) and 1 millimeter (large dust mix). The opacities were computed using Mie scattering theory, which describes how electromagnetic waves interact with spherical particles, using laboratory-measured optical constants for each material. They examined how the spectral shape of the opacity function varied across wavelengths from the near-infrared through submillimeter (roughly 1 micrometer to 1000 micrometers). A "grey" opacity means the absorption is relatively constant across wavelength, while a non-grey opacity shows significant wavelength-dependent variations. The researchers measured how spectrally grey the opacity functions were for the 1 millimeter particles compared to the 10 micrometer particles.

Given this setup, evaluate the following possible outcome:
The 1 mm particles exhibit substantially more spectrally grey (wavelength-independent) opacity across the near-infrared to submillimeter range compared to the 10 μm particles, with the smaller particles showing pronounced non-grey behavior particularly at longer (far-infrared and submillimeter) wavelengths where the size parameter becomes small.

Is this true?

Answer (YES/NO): YES